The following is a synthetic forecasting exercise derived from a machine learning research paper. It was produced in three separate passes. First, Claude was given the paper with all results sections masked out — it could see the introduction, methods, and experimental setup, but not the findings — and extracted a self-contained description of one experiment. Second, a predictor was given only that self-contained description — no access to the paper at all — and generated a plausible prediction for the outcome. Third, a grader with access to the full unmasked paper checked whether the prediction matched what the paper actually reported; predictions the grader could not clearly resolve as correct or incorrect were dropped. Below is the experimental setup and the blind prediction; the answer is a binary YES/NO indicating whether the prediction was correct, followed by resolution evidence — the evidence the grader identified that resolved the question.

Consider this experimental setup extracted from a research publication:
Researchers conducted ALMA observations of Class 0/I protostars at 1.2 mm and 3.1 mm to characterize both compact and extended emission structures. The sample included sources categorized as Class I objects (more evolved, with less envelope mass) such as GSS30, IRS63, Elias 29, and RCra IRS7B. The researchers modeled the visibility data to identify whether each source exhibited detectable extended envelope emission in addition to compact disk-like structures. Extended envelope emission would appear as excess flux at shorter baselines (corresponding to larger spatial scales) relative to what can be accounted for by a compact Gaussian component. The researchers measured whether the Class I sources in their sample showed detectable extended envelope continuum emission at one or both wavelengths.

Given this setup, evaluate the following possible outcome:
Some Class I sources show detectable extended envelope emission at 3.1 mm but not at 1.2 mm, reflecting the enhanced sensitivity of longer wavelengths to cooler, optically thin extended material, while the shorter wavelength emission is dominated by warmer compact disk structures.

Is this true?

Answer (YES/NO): NO